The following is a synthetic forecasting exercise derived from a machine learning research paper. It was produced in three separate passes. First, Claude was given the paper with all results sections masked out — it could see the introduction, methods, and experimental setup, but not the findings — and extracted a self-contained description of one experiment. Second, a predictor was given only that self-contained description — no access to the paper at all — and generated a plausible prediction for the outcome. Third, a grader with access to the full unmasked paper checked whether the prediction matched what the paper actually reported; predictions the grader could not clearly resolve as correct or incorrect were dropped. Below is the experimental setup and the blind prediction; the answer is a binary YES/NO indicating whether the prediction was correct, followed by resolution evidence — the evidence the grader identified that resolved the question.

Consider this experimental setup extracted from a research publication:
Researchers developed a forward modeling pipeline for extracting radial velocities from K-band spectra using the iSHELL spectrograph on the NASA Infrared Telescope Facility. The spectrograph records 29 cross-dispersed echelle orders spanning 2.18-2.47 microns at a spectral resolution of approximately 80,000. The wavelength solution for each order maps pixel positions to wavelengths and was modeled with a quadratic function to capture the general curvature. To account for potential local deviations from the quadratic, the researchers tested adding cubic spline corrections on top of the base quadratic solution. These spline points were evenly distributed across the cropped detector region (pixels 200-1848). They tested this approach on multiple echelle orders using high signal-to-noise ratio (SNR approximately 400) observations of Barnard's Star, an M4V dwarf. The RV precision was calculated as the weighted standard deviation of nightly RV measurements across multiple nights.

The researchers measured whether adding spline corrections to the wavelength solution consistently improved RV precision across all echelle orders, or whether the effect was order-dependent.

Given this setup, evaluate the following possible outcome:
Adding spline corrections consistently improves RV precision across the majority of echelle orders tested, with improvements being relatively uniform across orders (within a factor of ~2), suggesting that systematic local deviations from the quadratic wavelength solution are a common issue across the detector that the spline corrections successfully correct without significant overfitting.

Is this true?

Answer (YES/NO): NO